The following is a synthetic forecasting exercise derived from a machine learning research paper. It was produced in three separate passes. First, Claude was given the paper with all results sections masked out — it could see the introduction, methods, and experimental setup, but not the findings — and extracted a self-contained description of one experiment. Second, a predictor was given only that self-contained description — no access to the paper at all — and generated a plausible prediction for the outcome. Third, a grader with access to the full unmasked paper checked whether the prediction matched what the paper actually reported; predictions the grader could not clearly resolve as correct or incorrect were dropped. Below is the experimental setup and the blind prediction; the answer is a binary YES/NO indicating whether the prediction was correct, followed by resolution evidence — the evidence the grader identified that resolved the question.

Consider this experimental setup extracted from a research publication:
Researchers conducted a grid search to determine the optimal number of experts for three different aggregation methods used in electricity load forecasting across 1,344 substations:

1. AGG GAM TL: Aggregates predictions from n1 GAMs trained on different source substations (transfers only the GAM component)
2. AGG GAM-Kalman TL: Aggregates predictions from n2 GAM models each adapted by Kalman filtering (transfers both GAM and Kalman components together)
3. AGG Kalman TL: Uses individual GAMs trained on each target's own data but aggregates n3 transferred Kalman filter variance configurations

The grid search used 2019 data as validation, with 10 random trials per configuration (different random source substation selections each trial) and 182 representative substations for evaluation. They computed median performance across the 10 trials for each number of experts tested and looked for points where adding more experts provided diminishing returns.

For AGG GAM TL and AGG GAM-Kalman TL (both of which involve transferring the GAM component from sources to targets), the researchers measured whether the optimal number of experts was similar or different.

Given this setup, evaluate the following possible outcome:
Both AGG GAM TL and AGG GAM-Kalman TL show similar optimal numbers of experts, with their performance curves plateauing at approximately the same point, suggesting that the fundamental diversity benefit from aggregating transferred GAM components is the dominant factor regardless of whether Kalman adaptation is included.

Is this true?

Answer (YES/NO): YES